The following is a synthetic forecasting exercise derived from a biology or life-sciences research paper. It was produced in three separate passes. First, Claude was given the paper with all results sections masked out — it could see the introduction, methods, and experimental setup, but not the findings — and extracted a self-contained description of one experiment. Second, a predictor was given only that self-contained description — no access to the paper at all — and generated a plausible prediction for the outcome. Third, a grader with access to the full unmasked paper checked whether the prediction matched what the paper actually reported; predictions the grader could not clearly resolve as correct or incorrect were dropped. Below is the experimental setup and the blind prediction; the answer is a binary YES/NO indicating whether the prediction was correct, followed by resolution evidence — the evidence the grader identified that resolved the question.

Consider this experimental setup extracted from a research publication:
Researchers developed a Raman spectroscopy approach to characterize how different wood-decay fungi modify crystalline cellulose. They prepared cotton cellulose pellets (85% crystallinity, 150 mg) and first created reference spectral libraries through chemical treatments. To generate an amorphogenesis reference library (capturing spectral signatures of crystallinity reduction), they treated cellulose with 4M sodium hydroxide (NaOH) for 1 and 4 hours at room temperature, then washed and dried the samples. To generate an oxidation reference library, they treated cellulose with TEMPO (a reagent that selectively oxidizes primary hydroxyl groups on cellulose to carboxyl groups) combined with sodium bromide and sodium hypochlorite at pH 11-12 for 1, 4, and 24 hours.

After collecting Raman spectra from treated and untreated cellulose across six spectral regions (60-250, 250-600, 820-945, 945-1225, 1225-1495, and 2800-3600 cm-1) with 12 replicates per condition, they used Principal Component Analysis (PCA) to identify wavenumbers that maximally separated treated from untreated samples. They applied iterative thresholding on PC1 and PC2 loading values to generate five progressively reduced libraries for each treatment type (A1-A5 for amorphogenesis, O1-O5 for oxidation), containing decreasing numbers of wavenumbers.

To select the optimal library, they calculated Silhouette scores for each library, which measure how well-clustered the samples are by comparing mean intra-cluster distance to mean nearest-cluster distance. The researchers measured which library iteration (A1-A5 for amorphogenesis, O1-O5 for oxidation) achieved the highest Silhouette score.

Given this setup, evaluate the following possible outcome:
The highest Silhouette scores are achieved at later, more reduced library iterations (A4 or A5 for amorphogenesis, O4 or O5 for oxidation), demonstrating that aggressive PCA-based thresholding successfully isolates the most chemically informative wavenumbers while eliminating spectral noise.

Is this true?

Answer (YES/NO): NO